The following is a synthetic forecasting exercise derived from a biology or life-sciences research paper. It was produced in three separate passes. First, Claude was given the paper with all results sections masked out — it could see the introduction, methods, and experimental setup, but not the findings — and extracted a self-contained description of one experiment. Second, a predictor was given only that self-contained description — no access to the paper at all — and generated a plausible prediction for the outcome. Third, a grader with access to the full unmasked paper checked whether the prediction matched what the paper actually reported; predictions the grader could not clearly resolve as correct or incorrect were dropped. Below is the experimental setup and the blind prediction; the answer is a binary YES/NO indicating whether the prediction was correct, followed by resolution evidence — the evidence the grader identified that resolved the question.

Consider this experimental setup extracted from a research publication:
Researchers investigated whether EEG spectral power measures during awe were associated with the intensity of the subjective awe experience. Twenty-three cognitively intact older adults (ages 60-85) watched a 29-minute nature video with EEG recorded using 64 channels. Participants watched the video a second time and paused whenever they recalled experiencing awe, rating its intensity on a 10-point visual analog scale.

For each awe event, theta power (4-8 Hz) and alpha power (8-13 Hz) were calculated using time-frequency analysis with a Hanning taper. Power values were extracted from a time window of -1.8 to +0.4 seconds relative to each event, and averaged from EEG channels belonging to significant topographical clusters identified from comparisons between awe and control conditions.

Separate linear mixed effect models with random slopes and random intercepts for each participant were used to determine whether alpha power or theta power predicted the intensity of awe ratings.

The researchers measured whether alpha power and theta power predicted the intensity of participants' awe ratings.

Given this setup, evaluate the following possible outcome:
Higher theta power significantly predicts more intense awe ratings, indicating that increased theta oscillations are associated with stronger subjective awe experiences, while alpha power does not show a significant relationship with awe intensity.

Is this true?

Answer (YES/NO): NO